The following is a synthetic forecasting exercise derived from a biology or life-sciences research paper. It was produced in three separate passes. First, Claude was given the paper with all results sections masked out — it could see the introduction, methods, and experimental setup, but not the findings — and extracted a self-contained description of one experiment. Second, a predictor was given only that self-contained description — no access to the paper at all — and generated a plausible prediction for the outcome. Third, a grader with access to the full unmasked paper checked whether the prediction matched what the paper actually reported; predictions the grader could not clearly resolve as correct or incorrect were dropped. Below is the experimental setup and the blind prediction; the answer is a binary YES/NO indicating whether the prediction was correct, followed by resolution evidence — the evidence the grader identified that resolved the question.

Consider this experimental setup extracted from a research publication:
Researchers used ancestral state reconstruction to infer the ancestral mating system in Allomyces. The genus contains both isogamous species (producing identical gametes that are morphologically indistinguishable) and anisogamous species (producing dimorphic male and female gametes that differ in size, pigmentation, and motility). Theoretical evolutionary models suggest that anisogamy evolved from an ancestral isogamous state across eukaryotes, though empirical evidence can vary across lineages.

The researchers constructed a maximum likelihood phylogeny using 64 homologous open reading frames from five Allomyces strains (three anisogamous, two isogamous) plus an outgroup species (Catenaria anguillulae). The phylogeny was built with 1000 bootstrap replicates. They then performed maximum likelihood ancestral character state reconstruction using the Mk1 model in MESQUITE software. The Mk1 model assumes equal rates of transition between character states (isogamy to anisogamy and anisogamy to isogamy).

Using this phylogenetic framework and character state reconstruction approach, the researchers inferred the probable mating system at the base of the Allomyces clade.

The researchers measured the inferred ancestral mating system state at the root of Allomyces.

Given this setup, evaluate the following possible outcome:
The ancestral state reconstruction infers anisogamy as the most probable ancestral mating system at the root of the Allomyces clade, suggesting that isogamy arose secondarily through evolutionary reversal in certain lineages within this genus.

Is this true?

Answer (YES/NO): NO